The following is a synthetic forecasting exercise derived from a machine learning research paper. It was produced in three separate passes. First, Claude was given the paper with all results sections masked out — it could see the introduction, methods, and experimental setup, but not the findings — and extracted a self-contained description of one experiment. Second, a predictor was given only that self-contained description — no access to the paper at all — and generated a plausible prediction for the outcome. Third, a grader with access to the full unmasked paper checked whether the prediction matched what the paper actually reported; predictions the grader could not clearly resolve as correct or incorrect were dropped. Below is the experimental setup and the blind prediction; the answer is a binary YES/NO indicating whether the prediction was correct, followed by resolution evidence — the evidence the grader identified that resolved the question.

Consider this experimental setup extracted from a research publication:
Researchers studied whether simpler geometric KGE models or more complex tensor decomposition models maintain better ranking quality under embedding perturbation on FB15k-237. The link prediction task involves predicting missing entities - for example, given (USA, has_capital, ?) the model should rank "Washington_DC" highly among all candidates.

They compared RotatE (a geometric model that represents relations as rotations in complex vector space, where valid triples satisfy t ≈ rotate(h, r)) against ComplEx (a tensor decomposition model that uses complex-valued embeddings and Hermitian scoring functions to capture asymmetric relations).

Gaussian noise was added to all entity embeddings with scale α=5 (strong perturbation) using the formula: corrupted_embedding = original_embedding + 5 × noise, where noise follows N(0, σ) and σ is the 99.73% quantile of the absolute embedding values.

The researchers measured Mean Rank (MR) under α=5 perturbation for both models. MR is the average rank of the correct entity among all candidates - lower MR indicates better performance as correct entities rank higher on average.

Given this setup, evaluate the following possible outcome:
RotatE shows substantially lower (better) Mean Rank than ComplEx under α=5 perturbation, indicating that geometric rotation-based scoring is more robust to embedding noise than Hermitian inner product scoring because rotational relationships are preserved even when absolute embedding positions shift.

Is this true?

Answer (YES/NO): YES